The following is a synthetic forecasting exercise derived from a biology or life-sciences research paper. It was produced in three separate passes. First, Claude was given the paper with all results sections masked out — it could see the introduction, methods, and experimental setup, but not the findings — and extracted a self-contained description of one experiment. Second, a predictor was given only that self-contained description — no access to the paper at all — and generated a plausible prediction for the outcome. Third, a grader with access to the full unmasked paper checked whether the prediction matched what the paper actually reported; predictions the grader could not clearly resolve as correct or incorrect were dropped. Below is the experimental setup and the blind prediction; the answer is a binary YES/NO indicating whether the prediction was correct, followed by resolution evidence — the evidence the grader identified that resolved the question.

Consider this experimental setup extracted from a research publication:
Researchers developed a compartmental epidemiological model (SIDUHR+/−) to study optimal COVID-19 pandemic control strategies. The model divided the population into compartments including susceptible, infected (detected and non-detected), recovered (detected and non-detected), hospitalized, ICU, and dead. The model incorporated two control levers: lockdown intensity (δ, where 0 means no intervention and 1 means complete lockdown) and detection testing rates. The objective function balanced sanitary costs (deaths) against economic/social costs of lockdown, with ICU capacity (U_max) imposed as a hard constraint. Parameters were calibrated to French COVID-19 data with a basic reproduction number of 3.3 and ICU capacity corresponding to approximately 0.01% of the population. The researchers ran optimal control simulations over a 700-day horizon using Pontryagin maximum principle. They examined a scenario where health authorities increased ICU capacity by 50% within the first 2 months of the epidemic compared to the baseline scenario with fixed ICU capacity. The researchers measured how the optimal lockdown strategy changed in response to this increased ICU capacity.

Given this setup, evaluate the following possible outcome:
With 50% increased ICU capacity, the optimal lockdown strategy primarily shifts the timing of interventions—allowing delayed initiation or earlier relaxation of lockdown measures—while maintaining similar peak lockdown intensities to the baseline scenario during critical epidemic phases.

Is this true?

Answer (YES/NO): NO